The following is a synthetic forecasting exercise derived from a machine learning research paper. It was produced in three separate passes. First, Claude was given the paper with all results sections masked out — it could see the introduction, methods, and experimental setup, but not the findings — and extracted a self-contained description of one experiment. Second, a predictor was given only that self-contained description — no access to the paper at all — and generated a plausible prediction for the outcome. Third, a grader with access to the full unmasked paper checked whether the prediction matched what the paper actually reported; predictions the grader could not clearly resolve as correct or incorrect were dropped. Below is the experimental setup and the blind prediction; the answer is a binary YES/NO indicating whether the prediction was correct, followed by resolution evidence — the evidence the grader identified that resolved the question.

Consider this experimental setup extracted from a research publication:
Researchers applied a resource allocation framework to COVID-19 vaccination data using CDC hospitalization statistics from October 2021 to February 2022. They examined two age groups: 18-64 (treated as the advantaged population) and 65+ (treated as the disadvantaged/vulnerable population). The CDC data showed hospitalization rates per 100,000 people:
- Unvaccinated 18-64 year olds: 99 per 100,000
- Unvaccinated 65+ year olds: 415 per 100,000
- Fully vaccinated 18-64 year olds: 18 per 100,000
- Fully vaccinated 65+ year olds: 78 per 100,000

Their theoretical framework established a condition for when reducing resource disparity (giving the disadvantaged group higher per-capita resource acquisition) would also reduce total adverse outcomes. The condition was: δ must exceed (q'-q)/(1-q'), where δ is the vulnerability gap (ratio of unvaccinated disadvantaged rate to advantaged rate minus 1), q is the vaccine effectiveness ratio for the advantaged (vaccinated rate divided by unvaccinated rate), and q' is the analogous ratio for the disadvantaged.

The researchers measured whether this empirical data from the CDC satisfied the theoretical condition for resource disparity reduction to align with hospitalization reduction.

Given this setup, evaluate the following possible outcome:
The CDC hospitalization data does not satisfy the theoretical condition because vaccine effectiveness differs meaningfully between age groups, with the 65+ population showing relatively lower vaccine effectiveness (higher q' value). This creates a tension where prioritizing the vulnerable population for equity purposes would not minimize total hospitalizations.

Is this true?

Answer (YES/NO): NO